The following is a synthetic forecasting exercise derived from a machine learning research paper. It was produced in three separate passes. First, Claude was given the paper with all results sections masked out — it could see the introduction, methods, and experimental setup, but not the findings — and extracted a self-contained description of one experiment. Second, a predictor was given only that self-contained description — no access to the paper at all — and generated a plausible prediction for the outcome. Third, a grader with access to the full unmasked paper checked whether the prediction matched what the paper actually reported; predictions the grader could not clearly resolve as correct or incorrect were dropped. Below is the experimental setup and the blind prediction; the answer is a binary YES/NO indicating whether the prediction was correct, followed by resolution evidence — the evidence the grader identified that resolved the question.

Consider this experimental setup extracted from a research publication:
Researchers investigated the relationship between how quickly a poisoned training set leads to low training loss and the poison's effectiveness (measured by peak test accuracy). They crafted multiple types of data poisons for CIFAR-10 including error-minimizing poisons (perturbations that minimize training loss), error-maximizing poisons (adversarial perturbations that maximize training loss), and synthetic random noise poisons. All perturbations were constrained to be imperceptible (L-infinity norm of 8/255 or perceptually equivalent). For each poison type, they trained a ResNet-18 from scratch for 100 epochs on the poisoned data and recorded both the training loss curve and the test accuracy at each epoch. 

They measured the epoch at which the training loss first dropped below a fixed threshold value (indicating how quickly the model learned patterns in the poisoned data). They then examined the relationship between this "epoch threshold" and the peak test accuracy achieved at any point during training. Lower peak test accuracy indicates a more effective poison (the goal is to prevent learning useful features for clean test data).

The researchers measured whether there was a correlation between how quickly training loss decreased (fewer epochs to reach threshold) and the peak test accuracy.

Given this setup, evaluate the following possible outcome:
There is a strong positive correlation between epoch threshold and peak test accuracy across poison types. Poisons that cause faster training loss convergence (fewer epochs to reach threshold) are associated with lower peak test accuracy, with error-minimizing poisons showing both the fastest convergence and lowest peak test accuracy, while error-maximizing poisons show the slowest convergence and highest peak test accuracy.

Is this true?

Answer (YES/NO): NO